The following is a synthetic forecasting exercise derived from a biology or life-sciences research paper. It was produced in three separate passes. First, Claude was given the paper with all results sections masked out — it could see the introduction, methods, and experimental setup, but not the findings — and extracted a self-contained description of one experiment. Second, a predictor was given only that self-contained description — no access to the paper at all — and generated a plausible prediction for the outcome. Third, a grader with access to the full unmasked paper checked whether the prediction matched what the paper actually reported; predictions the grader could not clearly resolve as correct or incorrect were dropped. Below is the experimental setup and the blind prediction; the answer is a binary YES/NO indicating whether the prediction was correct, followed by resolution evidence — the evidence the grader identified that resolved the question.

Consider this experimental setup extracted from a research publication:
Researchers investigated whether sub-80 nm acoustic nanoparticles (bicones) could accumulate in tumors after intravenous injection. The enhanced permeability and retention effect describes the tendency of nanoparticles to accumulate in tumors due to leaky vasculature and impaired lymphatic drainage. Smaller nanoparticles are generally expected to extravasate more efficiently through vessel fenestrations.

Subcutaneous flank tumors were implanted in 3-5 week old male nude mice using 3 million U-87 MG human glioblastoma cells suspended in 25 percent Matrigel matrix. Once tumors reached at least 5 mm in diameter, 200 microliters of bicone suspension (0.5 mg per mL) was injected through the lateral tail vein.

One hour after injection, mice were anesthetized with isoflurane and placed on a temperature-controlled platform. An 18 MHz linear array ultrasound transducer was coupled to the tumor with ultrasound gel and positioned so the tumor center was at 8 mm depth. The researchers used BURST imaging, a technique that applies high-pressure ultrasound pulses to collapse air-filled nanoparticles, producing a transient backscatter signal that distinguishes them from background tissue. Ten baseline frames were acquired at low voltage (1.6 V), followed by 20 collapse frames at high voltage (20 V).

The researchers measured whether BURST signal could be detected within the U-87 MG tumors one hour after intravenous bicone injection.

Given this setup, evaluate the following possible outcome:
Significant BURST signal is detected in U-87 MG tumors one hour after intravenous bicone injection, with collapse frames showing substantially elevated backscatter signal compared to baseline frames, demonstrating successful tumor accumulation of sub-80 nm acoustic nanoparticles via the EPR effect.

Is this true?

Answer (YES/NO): YES